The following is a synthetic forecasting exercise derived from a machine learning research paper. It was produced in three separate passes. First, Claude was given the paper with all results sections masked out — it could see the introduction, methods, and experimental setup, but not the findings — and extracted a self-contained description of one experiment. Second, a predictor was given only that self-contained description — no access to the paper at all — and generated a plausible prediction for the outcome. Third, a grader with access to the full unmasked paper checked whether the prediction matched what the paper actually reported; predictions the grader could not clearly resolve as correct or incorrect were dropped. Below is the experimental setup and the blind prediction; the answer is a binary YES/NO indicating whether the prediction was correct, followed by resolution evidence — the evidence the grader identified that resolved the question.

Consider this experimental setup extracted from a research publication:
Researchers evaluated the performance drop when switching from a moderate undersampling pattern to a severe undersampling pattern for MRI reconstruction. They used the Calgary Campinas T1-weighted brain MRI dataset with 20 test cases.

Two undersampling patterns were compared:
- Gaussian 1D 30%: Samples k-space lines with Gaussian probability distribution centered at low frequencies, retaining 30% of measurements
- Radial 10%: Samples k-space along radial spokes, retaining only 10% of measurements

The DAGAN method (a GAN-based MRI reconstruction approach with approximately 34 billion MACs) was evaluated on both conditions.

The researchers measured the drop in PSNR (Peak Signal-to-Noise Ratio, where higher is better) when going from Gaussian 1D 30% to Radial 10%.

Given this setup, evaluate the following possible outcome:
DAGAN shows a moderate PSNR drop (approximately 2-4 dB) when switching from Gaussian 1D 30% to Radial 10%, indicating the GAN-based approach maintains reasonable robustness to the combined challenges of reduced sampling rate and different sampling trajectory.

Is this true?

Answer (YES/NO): NO